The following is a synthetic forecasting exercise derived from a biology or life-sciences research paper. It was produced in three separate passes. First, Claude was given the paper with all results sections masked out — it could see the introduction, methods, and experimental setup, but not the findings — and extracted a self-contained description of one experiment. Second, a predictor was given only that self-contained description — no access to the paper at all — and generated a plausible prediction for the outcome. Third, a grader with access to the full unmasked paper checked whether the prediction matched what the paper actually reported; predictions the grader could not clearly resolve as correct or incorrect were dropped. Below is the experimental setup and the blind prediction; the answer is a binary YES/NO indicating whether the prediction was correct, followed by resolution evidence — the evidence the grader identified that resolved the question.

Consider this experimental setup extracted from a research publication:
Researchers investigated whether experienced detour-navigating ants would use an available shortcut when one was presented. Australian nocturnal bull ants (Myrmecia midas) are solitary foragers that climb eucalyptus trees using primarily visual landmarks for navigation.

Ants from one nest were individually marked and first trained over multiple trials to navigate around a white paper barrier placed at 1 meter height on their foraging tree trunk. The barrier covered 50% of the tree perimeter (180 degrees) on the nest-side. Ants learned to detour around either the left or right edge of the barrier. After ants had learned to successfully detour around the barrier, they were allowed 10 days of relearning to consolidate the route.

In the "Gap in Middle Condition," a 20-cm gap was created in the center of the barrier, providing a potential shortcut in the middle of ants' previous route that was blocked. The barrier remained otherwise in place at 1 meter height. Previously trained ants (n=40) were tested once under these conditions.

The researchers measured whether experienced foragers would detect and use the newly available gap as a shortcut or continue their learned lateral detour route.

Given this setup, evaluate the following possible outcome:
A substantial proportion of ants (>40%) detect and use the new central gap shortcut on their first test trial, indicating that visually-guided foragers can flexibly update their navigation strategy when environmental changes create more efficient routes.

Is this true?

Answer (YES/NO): NO